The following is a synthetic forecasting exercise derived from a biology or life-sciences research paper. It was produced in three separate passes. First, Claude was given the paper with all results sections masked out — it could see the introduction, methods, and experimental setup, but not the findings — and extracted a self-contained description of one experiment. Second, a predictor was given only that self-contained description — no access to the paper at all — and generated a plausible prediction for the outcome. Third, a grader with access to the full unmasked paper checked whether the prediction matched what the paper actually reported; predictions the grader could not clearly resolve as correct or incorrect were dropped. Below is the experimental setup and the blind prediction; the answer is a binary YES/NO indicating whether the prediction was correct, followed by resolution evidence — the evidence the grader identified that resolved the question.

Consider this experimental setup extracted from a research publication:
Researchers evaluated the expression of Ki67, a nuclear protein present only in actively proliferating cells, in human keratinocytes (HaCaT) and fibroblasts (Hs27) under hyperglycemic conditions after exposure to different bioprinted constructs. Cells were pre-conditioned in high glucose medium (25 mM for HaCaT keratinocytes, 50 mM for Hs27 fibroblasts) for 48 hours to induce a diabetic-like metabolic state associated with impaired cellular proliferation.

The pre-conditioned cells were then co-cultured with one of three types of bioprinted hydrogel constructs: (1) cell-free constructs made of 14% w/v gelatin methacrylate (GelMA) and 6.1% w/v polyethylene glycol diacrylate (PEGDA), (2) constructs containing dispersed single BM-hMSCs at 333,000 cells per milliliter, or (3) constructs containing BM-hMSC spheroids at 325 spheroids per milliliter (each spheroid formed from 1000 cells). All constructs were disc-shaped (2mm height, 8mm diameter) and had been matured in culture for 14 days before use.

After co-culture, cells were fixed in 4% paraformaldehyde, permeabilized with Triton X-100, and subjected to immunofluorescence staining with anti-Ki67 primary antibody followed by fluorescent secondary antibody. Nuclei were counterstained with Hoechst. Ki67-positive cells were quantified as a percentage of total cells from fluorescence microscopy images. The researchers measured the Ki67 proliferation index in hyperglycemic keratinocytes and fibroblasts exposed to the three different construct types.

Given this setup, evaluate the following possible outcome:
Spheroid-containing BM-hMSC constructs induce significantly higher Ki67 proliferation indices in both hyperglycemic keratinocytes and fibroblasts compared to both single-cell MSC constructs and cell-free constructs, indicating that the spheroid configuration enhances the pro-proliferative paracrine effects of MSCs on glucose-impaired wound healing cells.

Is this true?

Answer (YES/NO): NO